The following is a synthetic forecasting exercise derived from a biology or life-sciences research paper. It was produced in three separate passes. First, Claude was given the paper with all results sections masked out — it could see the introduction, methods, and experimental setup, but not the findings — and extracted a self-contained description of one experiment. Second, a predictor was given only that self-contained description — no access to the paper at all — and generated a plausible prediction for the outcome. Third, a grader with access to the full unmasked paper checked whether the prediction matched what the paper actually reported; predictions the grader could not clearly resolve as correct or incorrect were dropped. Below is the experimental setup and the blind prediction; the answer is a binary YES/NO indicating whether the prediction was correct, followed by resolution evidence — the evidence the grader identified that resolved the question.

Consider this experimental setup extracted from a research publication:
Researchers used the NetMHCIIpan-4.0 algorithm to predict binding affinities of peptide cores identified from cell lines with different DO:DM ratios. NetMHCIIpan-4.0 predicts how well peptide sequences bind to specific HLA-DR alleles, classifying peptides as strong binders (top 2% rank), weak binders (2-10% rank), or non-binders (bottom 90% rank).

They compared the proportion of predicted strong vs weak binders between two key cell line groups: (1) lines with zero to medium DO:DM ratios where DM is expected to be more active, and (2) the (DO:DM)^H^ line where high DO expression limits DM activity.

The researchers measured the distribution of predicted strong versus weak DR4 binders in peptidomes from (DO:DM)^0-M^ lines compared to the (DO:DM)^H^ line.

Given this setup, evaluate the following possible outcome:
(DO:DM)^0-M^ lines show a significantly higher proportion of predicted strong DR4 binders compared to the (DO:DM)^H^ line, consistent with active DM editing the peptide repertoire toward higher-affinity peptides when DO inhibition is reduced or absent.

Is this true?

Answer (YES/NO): YES